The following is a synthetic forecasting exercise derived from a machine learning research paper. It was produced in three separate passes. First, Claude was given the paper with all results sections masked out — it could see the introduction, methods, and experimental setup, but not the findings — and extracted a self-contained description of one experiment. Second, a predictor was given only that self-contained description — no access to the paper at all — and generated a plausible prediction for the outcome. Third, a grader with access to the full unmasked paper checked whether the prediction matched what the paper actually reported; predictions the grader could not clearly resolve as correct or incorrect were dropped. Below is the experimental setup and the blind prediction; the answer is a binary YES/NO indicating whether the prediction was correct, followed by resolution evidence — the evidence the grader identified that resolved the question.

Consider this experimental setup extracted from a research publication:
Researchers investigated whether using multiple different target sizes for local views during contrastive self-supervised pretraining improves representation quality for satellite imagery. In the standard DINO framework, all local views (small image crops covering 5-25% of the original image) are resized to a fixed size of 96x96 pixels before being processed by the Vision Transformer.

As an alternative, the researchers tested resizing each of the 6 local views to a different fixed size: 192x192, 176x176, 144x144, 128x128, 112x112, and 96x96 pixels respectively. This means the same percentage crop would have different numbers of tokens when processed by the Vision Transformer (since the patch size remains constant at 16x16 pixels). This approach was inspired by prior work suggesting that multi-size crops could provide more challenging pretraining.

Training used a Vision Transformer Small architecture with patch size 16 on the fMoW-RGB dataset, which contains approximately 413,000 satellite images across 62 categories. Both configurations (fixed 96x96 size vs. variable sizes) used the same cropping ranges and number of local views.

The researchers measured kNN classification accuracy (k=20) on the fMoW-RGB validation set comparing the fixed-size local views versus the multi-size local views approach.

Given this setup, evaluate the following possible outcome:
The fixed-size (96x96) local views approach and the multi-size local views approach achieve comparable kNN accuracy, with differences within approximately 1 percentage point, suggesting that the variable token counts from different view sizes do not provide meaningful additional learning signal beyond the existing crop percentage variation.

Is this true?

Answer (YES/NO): YES